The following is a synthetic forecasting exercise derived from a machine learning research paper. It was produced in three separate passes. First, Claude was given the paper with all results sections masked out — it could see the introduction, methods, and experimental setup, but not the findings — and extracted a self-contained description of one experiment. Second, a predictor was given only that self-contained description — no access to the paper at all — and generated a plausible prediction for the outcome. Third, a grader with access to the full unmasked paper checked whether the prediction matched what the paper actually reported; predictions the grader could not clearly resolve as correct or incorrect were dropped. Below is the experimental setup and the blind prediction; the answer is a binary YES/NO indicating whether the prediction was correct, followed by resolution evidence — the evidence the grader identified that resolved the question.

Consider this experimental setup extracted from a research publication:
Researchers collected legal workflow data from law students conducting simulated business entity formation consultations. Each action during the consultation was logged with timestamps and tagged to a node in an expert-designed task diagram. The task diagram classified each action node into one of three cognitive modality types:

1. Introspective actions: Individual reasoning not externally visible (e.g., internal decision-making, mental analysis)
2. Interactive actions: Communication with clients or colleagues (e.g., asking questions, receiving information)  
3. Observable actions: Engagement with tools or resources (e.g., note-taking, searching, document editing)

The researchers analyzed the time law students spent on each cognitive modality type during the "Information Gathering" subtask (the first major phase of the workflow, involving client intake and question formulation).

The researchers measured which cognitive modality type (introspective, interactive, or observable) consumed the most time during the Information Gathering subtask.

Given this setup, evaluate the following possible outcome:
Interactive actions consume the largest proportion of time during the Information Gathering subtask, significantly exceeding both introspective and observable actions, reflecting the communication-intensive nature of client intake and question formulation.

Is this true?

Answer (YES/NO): NO